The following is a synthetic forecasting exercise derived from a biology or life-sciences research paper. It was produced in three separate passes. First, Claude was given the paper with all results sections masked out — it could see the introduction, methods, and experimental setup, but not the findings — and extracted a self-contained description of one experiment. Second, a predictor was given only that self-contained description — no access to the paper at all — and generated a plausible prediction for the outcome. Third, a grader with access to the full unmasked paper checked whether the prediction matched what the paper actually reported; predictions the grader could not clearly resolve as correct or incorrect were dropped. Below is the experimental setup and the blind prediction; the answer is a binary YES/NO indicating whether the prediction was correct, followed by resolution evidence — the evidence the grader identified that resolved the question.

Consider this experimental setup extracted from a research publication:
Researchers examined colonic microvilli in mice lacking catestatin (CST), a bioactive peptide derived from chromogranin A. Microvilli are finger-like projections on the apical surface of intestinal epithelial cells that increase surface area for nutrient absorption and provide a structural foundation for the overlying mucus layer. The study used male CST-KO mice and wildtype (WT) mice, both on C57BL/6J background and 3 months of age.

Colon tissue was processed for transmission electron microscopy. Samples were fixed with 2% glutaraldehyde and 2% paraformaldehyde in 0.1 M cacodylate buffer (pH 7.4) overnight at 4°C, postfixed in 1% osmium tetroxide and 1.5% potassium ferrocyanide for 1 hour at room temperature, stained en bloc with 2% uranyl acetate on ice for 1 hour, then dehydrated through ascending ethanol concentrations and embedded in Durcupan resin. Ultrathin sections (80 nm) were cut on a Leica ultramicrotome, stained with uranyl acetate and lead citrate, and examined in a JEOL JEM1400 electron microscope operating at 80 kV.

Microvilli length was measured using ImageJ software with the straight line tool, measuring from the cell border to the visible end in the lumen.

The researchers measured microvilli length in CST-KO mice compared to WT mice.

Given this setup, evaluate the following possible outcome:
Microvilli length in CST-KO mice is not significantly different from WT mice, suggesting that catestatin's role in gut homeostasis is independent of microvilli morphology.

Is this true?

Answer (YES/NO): NO